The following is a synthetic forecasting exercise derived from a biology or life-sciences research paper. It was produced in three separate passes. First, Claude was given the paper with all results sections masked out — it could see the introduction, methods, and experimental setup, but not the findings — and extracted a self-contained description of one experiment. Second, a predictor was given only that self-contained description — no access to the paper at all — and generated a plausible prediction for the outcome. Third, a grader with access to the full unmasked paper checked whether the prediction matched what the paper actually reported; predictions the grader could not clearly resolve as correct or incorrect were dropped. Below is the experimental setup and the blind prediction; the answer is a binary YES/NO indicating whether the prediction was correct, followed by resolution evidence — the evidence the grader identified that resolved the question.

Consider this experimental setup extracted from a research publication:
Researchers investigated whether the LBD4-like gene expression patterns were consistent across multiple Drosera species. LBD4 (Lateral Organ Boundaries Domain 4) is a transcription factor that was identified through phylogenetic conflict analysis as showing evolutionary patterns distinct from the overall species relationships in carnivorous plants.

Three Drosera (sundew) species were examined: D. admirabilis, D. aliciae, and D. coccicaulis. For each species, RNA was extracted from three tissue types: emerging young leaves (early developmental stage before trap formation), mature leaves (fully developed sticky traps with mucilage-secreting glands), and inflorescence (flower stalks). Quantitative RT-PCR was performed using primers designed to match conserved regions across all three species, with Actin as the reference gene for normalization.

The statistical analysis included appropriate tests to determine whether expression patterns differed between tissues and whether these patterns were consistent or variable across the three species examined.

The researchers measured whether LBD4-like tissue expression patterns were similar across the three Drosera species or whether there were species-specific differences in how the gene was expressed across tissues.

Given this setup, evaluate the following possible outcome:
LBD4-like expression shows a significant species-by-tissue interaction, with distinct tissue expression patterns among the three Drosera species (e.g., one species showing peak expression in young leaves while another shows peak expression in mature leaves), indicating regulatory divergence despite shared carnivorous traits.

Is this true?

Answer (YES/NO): NO